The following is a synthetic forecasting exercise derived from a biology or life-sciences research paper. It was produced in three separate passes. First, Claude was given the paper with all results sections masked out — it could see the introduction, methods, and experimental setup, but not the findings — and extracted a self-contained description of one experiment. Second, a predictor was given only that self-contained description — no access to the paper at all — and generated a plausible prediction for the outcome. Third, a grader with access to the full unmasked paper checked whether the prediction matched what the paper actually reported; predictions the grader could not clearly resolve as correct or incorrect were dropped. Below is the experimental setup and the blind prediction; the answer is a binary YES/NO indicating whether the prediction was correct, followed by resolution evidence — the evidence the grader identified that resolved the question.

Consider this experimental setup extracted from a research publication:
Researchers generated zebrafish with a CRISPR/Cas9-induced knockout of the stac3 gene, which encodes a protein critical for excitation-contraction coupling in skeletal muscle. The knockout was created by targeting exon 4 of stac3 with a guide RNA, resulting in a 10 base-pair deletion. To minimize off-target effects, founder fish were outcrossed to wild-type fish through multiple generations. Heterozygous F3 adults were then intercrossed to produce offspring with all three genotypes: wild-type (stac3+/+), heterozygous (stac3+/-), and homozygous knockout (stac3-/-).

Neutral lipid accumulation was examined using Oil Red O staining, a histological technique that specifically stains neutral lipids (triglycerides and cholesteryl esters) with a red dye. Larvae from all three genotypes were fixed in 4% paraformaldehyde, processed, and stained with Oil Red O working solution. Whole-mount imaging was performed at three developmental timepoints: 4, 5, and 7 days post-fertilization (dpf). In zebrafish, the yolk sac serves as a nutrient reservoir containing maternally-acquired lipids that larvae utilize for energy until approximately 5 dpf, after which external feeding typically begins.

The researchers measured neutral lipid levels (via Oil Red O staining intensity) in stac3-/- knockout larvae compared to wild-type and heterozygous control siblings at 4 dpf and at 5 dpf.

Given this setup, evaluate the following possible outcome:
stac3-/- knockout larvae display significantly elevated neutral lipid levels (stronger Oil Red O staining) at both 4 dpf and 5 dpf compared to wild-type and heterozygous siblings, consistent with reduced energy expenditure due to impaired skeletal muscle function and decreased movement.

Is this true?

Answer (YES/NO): NO